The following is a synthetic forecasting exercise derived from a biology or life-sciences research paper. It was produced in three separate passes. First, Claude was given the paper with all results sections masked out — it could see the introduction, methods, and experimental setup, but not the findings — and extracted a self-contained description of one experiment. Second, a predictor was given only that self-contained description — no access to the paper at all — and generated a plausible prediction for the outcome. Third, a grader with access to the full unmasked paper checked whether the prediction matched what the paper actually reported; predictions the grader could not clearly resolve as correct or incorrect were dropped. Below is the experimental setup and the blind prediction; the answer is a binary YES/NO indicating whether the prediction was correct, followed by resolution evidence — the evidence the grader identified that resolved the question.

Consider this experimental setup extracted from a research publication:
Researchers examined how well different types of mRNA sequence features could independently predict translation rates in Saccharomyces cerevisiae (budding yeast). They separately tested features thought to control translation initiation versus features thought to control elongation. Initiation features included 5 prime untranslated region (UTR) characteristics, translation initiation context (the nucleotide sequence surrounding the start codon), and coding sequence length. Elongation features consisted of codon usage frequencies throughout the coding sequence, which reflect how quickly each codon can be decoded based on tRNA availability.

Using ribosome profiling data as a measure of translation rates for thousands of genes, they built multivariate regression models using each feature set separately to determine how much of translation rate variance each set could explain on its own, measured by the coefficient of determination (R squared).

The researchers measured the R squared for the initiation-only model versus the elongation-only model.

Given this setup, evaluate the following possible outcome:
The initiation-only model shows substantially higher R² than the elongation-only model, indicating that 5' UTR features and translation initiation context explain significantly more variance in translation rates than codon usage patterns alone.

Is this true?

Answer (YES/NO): NO